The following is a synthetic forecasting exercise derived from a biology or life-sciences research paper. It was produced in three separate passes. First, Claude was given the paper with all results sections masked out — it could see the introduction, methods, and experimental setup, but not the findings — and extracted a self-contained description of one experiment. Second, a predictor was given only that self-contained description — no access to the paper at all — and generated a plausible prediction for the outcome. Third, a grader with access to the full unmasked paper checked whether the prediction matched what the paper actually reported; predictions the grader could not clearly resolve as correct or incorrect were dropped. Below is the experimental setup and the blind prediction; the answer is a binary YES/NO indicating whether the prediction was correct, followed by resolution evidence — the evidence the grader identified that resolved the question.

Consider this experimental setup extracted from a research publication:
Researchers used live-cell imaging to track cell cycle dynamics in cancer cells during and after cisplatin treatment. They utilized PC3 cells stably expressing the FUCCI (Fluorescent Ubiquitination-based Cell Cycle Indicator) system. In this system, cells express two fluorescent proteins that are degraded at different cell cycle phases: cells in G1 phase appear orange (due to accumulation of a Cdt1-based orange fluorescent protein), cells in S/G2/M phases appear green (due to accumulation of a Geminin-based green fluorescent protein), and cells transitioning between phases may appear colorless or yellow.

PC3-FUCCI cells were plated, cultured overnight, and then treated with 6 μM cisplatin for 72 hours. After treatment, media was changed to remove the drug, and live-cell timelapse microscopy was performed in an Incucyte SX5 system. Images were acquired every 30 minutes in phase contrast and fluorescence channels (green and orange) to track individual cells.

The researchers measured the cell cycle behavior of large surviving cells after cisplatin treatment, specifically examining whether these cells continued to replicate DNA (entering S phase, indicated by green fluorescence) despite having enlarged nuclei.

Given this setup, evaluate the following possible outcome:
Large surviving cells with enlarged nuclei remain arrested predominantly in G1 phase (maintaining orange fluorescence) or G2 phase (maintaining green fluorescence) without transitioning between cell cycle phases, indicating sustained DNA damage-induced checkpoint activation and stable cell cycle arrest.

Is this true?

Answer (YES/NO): NO